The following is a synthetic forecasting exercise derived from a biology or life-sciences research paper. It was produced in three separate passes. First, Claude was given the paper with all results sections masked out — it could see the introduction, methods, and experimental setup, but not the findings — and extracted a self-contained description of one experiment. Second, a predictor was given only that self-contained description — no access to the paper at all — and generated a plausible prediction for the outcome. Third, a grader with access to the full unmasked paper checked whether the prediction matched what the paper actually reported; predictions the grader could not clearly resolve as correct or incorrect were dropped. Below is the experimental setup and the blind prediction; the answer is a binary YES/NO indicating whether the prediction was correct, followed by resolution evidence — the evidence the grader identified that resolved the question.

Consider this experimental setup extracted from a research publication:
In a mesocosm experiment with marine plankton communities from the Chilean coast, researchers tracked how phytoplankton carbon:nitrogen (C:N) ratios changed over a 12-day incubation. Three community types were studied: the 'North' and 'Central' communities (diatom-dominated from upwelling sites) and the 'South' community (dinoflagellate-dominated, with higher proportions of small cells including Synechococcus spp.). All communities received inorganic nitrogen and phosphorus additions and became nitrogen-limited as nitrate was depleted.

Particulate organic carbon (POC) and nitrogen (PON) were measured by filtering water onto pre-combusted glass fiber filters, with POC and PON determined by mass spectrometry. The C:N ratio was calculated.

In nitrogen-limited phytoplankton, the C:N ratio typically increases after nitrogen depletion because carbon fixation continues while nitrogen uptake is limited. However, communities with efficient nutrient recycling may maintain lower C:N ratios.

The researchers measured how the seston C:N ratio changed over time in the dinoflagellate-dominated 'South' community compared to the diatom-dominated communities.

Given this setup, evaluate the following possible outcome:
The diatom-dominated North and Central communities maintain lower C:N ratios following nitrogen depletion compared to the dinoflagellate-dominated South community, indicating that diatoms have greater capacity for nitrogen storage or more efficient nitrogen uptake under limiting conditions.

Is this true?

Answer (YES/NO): NO